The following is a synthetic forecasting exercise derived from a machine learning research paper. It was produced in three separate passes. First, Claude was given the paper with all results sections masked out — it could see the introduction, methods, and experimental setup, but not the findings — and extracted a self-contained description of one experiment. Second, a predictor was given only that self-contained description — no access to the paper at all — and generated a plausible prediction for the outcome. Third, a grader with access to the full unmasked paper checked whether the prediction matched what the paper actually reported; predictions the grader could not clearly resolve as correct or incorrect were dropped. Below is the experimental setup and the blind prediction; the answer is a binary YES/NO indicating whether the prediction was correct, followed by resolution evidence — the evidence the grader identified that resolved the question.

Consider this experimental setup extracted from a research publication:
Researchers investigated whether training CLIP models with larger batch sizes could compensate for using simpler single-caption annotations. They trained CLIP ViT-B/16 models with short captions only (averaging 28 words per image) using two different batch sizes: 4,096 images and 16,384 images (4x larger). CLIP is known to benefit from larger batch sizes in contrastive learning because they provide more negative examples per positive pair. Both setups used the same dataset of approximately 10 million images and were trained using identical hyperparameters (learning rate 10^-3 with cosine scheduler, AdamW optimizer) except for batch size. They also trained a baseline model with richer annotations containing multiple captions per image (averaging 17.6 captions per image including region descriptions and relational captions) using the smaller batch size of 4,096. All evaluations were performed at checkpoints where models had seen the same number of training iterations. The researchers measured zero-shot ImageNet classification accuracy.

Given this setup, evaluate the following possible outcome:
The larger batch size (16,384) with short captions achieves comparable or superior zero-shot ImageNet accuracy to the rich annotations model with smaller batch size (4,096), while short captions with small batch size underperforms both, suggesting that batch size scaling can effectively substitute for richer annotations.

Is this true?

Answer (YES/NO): NO